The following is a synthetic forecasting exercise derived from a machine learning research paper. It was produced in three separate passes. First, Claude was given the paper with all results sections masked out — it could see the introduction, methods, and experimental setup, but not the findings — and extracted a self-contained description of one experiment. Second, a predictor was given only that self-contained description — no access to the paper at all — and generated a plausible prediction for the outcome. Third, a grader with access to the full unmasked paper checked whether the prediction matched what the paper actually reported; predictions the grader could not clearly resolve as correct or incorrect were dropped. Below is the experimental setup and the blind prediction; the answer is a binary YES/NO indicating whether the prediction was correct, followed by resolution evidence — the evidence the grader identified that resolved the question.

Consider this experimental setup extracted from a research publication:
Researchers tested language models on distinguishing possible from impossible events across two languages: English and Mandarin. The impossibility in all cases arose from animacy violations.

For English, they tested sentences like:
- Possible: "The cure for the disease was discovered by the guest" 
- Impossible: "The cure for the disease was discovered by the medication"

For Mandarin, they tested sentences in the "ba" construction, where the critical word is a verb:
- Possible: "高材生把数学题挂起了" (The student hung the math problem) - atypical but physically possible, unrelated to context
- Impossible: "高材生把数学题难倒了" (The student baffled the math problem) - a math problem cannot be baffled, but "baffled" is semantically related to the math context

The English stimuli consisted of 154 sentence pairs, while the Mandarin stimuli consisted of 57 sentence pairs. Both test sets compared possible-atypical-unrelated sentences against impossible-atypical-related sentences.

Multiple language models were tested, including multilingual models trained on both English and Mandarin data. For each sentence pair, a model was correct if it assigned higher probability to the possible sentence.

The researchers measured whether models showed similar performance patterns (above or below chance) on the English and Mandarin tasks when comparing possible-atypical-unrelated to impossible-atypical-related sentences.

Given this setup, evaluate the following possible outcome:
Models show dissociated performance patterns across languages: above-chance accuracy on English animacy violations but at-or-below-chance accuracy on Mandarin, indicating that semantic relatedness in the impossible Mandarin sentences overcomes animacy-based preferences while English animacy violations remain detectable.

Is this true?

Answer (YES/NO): NO